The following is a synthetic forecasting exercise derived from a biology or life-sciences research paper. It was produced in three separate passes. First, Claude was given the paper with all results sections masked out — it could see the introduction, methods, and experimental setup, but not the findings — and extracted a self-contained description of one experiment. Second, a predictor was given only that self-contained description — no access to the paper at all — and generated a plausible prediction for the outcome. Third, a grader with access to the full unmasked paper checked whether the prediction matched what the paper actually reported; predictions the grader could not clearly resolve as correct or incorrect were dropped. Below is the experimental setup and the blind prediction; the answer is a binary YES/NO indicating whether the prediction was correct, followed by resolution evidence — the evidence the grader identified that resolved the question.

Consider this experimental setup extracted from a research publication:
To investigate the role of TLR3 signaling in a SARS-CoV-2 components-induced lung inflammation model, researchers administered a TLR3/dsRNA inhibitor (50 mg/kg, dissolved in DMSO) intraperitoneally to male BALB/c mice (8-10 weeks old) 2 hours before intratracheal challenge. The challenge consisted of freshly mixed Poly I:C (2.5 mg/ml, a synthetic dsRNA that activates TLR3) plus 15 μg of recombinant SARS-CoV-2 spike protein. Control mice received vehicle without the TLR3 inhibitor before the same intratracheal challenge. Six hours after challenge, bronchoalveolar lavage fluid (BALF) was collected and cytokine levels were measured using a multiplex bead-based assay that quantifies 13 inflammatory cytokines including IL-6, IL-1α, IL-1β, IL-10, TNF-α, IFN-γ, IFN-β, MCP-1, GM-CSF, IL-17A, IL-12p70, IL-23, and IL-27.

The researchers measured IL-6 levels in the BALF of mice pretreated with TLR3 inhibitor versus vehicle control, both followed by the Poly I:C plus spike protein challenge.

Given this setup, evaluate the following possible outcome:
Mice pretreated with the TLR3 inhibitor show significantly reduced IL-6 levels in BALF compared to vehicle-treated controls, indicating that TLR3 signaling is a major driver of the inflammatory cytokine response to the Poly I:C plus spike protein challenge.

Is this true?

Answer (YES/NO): NO